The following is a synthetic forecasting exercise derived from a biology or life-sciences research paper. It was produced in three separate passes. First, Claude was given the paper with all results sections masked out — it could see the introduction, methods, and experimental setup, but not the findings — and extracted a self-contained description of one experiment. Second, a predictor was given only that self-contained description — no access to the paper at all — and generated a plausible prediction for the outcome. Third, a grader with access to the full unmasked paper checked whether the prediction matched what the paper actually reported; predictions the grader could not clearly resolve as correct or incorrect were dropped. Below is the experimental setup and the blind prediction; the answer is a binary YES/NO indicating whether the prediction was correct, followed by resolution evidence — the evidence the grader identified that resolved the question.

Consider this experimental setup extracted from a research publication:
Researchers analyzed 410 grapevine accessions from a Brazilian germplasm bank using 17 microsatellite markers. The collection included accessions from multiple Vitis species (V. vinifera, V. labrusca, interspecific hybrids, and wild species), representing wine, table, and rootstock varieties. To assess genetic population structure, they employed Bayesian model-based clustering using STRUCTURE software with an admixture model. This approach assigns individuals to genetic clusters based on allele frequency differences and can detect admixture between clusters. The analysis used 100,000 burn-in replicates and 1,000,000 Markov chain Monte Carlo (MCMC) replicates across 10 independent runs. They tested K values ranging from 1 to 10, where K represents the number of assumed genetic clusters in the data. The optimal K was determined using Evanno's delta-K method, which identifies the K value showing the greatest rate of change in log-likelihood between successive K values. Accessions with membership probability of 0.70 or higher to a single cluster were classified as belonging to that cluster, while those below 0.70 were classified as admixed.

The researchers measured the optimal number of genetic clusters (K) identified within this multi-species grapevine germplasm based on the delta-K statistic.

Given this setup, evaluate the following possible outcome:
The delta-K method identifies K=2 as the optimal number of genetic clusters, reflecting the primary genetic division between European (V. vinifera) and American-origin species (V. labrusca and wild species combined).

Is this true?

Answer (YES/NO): NO